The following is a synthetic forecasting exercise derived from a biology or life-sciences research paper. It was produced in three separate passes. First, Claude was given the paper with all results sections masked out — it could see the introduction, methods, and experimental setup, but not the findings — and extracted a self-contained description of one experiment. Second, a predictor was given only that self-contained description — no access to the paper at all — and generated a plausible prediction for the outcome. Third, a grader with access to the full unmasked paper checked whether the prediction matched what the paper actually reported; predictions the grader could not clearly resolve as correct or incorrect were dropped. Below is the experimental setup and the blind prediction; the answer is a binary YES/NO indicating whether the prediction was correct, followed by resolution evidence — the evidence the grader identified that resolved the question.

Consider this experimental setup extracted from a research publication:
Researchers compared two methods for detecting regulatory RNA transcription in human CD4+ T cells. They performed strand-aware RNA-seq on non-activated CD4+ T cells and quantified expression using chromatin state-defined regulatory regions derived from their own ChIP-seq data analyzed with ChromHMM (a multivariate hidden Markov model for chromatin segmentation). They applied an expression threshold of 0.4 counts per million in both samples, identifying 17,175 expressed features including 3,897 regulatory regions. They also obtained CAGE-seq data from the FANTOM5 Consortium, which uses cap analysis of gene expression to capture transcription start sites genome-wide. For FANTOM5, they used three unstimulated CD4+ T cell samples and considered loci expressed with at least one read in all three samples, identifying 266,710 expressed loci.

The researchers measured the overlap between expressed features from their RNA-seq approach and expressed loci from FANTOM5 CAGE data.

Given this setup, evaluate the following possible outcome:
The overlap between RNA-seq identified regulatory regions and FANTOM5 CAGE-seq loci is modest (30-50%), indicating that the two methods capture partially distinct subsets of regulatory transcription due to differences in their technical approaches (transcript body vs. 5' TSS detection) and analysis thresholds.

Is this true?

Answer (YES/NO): NO